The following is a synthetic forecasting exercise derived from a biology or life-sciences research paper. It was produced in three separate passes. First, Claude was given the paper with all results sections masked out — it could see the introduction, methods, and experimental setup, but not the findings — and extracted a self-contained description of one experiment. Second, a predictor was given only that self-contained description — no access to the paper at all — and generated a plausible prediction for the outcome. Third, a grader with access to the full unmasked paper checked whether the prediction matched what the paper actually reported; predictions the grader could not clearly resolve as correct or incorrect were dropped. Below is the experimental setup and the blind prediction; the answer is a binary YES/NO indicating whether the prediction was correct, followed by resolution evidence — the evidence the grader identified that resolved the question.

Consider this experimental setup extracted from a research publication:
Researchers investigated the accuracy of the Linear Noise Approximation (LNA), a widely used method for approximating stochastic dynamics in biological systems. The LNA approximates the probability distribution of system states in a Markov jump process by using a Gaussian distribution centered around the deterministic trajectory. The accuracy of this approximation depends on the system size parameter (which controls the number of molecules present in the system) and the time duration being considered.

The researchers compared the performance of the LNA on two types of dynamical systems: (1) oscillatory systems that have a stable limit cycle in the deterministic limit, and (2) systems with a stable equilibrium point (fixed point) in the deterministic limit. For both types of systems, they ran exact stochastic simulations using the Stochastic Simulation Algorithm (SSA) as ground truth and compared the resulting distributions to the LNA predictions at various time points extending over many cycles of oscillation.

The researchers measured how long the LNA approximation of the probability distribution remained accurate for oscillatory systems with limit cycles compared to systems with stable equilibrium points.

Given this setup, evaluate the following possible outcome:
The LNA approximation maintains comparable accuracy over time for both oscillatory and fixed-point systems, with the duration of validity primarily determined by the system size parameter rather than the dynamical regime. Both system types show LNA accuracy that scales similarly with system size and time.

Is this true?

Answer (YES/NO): NO